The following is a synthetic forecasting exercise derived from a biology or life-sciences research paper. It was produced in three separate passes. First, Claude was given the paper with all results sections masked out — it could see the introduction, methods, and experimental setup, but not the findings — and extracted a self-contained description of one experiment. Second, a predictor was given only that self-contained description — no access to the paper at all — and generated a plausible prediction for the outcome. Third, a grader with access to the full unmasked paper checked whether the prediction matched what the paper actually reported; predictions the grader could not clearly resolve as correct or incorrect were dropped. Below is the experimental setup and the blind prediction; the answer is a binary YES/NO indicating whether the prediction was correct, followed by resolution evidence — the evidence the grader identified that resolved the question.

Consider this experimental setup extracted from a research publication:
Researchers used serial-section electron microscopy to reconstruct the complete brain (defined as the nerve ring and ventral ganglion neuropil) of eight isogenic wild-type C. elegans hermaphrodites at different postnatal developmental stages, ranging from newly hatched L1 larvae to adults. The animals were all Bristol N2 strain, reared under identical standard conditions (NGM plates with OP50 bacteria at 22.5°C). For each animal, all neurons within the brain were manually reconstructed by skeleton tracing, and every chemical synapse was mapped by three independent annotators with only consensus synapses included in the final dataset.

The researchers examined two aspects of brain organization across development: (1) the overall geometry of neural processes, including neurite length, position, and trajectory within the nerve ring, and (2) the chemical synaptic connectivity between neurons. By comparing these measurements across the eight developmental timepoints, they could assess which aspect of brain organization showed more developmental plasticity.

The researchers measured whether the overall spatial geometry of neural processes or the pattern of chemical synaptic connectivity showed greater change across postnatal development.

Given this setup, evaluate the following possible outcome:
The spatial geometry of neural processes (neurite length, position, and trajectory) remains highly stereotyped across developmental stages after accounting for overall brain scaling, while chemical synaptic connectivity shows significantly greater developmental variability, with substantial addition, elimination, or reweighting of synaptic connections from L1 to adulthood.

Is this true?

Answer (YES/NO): YES